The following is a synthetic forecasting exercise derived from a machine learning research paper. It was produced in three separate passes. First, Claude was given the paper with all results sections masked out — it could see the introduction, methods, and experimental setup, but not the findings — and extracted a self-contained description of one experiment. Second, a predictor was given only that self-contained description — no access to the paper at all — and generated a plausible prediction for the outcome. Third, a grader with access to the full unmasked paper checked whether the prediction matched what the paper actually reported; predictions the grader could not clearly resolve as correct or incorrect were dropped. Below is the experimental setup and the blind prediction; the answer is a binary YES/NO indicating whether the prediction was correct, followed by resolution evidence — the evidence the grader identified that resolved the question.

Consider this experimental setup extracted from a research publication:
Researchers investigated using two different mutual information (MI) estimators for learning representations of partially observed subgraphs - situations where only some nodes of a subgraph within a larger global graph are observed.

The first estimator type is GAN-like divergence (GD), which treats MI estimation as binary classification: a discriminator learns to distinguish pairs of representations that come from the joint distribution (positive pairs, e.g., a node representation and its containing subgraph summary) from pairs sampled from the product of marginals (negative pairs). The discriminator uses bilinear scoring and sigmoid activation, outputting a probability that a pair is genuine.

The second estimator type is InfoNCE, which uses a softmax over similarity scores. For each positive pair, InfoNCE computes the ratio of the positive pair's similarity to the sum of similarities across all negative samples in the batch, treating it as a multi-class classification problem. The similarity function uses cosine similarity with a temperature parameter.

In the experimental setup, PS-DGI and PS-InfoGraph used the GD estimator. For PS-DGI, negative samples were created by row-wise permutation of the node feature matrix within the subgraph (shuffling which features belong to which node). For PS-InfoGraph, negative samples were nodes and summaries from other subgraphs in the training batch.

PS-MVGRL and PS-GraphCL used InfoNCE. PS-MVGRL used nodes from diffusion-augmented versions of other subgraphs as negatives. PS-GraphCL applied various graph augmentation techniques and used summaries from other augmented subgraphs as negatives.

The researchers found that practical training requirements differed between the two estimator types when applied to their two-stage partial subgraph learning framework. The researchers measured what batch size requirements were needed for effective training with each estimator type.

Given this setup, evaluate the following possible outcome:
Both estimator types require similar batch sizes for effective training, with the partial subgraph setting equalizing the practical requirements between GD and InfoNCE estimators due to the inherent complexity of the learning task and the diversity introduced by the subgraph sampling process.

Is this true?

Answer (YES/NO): NO